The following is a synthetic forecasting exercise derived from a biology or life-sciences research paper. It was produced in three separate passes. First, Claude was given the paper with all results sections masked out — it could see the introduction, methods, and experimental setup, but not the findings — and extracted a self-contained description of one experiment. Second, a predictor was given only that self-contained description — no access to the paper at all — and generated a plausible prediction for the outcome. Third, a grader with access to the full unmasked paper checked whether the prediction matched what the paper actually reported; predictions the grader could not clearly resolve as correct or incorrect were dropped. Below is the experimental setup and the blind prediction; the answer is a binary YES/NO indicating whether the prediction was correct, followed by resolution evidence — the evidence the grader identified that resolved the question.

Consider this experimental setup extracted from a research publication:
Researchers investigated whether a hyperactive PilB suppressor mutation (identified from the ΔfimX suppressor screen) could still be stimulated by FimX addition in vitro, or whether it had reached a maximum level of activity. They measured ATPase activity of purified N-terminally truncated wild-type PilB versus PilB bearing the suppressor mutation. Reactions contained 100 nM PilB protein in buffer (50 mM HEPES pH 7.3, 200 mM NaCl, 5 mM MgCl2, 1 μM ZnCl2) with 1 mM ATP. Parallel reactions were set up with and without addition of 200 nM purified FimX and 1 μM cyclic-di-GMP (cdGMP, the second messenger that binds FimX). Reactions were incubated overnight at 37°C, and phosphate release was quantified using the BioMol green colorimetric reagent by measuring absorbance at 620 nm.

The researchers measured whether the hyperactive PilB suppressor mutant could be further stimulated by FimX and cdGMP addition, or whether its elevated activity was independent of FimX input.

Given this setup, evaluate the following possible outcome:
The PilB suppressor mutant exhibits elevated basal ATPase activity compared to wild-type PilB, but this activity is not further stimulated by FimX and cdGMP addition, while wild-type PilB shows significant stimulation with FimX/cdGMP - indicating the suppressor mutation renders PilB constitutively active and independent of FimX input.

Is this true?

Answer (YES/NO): NO